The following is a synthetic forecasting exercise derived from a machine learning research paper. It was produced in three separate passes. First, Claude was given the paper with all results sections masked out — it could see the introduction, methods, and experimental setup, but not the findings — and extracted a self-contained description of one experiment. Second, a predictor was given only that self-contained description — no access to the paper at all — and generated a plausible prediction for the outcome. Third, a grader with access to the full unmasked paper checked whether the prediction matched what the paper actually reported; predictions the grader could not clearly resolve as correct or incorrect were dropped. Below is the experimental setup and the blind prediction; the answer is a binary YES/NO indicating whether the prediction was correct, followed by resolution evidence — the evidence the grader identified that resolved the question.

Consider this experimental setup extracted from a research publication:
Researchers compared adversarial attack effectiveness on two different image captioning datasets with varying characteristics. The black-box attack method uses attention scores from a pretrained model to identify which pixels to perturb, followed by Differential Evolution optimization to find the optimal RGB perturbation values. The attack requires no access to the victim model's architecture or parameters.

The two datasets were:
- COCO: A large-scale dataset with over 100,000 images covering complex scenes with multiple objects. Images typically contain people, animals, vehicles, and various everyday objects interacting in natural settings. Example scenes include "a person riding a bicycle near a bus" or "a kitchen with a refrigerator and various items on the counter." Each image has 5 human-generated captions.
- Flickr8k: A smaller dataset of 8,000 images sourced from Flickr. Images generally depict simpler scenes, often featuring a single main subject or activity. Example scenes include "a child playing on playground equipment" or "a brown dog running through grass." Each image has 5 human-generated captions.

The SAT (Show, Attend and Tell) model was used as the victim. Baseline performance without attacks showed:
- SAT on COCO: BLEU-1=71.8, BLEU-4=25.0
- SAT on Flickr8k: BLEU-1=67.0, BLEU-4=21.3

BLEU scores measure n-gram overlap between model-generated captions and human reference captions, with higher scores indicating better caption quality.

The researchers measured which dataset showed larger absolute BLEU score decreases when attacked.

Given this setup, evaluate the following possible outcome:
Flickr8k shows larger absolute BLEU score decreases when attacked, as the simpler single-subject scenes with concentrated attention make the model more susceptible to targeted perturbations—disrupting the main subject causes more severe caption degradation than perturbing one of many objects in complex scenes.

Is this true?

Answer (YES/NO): NO